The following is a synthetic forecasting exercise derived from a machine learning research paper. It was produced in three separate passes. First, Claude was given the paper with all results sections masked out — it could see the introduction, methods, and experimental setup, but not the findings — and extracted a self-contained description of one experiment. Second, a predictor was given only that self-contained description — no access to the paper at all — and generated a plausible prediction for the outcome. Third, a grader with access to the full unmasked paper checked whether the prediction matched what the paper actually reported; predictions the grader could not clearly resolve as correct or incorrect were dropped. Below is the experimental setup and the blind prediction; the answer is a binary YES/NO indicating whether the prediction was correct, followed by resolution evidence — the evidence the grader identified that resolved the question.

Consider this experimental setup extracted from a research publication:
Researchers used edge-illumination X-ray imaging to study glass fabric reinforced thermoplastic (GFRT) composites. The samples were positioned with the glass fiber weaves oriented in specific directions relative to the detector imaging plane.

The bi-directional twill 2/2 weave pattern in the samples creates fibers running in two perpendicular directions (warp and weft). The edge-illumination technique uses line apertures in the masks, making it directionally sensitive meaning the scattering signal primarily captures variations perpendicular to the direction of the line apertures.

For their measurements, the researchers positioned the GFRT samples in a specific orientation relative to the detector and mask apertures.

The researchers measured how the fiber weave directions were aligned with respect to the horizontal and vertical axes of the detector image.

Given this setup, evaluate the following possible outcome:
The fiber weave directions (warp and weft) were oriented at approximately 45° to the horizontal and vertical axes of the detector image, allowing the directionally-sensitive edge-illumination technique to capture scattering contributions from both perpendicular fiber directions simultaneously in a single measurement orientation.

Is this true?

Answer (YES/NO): NO